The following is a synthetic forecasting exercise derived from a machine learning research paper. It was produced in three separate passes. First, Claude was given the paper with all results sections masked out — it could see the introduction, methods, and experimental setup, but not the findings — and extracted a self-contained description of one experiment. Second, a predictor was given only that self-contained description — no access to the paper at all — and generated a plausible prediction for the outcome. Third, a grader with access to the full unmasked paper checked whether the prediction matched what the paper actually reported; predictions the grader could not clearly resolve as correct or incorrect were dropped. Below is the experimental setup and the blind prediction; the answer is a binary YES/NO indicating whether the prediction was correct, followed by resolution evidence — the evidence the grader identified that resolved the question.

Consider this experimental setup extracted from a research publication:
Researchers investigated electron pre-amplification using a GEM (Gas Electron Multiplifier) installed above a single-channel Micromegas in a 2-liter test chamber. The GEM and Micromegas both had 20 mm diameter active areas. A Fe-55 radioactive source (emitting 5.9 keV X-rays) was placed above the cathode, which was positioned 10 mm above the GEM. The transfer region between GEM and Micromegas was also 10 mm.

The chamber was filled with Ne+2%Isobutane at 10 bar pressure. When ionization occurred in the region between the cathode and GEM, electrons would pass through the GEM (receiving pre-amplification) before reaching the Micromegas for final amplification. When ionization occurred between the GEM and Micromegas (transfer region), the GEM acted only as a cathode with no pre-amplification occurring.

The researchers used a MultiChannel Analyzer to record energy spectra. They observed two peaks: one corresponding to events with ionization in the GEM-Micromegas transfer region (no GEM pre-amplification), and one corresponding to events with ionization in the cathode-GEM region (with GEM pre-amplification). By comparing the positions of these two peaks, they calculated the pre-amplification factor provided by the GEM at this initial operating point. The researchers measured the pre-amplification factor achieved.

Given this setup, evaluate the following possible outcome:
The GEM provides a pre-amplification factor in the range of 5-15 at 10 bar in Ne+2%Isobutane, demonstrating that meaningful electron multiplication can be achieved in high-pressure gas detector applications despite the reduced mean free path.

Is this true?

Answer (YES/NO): YES